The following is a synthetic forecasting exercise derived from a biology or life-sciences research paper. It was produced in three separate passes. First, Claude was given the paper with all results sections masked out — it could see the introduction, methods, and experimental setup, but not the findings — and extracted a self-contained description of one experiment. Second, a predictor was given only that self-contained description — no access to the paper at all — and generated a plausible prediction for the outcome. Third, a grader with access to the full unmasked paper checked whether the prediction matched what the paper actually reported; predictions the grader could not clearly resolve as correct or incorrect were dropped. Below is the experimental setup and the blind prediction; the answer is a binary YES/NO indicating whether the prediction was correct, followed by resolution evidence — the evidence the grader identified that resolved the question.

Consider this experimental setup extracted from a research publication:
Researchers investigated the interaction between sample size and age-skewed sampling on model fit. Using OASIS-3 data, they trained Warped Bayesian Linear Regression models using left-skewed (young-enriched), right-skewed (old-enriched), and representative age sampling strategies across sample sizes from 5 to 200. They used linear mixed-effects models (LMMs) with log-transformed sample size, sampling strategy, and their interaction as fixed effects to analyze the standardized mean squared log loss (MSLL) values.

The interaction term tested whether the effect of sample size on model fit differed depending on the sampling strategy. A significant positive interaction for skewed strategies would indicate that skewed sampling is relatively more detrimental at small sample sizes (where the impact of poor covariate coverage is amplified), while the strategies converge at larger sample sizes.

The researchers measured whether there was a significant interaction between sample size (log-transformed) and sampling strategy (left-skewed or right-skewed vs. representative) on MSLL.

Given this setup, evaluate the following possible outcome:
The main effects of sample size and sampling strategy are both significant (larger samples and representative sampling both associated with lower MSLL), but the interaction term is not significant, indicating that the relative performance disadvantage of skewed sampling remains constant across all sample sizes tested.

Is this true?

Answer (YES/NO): NO